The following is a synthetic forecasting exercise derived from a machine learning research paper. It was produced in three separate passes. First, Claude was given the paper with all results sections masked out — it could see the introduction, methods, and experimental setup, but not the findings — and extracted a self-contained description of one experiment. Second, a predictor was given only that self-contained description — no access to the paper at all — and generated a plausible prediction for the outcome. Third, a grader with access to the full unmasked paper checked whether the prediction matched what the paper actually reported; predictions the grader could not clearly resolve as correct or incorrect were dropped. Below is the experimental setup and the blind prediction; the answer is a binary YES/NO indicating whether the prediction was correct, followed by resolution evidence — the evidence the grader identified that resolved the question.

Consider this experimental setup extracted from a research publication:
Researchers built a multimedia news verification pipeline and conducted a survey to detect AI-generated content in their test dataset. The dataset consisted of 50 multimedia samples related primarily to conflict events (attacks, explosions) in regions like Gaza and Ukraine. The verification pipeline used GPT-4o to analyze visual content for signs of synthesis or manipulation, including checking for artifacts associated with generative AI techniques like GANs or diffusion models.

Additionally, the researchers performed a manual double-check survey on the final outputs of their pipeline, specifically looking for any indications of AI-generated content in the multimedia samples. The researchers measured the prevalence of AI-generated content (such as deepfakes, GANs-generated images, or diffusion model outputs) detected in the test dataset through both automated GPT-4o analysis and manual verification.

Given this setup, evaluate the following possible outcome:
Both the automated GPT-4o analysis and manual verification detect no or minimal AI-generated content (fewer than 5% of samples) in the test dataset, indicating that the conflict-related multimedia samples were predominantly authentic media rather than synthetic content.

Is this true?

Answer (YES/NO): YES